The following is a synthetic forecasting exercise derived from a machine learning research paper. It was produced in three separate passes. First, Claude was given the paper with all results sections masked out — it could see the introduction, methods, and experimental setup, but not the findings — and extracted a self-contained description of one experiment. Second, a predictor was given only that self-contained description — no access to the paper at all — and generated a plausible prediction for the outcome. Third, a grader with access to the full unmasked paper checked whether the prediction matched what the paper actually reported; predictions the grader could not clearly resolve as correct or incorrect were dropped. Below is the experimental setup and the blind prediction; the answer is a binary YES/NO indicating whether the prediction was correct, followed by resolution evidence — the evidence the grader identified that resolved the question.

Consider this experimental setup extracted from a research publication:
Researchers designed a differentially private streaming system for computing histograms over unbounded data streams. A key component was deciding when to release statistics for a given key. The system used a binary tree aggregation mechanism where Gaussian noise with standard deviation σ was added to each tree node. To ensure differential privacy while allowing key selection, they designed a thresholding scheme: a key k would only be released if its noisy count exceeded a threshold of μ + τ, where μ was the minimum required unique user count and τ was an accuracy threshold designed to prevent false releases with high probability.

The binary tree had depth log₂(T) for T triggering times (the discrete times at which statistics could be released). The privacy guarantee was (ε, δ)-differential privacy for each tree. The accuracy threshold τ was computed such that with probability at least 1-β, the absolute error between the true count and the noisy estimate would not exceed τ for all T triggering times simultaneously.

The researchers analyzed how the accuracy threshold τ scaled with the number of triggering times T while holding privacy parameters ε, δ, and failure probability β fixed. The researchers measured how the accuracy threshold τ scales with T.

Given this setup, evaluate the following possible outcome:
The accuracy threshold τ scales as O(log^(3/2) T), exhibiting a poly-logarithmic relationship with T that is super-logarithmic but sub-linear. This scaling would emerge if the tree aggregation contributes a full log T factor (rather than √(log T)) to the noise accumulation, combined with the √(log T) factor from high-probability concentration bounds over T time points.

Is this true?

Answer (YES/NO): YES